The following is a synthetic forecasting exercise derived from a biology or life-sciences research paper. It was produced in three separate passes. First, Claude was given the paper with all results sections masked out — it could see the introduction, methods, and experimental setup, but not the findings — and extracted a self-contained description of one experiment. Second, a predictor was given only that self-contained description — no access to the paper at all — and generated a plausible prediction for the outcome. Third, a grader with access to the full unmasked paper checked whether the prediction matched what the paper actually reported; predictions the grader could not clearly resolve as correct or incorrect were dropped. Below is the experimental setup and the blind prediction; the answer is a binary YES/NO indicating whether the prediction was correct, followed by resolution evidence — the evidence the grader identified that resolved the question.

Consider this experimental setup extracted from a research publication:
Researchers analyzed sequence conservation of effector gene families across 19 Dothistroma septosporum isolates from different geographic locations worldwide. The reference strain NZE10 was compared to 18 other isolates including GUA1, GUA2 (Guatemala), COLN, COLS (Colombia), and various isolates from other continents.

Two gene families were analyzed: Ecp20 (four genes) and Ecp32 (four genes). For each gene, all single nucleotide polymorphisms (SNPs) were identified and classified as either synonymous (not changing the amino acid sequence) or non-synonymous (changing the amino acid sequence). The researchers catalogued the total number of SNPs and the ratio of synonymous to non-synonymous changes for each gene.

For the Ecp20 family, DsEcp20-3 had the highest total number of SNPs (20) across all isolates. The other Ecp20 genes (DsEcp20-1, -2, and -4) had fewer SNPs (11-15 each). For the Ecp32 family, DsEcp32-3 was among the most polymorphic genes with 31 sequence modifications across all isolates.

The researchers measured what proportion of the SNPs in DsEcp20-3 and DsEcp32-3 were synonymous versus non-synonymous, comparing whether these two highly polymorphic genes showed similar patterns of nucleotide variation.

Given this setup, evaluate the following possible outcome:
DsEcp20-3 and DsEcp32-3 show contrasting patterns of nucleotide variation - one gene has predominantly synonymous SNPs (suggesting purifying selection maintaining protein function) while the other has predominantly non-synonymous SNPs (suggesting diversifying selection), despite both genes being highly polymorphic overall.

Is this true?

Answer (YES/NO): NO